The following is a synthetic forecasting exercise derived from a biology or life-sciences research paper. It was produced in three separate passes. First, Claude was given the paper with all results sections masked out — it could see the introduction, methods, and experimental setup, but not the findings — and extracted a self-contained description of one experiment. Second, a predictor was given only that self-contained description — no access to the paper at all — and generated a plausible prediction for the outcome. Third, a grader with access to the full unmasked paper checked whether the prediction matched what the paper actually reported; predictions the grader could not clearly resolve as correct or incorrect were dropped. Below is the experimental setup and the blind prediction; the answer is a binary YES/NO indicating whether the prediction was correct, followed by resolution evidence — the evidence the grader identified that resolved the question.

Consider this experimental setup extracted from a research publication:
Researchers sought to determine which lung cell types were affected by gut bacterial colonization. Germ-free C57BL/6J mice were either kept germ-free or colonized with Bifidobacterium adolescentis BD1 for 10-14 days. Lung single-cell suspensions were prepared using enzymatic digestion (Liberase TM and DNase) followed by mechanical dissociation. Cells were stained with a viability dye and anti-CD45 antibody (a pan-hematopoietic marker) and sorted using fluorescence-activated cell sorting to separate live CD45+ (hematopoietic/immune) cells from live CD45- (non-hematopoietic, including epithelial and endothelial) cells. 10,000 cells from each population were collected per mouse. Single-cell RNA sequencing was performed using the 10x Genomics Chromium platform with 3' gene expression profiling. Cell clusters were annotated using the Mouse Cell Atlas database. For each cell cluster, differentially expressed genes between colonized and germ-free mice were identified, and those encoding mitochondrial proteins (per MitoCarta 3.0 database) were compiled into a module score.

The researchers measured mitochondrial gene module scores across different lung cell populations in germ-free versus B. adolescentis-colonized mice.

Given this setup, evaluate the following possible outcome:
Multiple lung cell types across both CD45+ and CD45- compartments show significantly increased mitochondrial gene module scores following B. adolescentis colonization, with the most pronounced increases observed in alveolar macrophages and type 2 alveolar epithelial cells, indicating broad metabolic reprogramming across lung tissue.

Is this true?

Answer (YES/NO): NO